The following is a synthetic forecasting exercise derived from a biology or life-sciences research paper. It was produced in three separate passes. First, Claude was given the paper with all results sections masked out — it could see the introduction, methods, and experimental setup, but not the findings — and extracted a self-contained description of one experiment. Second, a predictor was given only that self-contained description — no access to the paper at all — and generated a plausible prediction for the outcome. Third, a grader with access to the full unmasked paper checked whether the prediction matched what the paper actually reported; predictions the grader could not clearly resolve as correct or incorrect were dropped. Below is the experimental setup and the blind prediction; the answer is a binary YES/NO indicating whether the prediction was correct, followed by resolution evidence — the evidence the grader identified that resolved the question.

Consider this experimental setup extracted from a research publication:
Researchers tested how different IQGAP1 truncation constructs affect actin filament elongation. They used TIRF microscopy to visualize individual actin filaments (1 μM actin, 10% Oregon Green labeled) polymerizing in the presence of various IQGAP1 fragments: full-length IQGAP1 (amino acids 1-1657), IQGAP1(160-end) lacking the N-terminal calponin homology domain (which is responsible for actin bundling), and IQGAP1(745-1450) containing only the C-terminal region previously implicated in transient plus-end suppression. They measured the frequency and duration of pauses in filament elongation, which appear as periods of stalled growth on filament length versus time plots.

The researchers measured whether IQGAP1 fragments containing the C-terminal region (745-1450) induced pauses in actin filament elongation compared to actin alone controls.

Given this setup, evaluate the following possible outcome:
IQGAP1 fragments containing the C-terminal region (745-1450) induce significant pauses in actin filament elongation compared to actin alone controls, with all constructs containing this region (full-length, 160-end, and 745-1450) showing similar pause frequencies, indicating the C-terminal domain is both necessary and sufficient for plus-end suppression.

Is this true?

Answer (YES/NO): NO